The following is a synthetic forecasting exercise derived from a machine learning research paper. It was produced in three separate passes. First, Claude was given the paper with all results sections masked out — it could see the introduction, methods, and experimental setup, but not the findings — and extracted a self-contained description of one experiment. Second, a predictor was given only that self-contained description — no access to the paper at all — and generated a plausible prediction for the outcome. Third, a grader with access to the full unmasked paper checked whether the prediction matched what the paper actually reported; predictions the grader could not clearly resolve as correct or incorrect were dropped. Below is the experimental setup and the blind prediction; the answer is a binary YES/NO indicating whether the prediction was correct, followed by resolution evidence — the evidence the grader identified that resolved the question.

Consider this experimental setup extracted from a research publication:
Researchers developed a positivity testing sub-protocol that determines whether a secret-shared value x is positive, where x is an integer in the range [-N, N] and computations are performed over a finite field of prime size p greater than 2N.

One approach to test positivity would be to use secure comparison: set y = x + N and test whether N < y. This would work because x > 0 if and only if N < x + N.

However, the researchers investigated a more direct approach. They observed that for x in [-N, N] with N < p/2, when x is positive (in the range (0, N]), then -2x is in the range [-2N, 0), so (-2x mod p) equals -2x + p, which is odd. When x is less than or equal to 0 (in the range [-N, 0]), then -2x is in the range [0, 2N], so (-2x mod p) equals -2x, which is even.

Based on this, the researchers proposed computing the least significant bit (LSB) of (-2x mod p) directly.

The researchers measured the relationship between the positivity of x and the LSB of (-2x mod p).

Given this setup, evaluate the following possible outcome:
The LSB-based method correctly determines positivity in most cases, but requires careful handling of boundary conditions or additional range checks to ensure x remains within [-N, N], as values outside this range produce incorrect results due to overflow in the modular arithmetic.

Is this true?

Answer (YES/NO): NO